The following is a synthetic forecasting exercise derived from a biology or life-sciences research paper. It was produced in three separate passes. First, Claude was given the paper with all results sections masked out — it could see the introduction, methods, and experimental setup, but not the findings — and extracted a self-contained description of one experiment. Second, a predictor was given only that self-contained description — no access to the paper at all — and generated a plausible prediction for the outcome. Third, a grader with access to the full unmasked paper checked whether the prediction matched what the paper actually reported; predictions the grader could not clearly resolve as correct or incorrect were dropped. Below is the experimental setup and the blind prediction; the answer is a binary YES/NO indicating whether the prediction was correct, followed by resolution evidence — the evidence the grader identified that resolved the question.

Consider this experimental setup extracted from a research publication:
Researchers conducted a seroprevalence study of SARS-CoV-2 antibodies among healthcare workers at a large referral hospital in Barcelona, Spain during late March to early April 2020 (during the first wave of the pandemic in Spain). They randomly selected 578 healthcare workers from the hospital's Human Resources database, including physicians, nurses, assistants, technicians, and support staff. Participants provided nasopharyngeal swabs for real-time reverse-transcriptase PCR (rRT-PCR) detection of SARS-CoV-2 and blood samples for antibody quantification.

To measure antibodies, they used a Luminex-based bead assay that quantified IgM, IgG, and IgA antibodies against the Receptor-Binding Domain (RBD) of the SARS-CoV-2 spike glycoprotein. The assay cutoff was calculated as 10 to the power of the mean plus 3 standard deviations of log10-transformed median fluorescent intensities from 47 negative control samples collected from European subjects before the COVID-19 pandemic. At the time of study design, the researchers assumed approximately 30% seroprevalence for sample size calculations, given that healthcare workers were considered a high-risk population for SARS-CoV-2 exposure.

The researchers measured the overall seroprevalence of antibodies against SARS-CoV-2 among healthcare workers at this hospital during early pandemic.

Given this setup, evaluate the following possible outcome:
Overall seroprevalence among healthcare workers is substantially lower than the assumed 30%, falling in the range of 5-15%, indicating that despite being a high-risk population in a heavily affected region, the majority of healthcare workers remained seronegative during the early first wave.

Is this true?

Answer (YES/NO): YES